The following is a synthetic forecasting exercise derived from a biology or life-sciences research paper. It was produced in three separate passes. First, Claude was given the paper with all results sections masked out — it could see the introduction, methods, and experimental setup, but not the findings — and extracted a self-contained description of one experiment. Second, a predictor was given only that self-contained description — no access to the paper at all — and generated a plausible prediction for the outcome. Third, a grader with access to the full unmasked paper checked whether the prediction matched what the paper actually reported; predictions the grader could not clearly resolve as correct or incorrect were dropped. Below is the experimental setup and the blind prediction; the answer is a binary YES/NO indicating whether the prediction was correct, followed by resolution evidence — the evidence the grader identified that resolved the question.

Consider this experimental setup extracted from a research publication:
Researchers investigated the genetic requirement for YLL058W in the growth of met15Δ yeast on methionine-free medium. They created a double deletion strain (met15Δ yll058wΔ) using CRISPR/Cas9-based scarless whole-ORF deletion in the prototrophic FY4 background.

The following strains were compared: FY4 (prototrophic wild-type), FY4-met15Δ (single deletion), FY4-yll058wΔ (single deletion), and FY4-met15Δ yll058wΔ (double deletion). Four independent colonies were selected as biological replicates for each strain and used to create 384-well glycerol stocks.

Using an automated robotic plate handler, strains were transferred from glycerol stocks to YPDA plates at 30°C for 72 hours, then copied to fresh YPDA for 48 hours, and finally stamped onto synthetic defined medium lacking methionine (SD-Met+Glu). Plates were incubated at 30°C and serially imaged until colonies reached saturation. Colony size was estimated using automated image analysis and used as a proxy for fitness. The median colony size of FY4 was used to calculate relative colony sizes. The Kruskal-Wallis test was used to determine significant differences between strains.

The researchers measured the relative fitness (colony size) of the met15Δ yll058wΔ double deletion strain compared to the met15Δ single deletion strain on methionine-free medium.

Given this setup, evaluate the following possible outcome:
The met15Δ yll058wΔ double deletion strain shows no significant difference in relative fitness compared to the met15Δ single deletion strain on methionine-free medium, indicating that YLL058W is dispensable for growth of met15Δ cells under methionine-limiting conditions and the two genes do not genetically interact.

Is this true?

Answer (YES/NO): NO